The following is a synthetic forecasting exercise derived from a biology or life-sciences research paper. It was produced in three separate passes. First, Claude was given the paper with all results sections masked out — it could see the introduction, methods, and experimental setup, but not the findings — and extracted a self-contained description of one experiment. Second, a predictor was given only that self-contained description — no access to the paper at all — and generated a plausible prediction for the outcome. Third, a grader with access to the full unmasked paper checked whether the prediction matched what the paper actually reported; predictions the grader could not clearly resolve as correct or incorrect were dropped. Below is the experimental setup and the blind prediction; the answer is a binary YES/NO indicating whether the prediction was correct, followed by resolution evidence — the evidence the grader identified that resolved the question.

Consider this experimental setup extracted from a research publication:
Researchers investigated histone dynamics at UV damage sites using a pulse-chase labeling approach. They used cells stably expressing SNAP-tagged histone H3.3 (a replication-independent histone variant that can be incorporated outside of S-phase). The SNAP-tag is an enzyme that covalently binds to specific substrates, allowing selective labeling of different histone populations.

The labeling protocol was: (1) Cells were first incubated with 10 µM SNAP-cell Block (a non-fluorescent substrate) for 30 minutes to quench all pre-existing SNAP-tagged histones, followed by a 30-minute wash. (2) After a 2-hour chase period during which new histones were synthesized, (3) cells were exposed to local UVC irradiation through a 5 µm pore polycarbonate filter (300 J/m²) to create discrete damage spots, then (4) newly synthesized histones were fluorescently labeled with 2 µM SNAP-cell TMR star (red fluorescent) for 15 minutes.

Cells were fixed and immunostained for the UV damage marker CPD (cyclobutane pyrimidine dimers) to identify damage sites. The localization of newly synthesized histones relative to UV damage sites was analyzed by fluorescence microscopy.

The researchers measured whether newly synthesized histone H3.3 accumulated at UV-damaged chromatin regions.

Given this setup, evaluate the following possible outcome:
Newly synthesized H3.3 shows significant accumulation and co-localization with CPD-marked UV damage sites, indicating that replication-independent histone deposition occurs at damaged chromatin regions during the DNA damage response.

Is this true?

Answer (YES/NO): YES